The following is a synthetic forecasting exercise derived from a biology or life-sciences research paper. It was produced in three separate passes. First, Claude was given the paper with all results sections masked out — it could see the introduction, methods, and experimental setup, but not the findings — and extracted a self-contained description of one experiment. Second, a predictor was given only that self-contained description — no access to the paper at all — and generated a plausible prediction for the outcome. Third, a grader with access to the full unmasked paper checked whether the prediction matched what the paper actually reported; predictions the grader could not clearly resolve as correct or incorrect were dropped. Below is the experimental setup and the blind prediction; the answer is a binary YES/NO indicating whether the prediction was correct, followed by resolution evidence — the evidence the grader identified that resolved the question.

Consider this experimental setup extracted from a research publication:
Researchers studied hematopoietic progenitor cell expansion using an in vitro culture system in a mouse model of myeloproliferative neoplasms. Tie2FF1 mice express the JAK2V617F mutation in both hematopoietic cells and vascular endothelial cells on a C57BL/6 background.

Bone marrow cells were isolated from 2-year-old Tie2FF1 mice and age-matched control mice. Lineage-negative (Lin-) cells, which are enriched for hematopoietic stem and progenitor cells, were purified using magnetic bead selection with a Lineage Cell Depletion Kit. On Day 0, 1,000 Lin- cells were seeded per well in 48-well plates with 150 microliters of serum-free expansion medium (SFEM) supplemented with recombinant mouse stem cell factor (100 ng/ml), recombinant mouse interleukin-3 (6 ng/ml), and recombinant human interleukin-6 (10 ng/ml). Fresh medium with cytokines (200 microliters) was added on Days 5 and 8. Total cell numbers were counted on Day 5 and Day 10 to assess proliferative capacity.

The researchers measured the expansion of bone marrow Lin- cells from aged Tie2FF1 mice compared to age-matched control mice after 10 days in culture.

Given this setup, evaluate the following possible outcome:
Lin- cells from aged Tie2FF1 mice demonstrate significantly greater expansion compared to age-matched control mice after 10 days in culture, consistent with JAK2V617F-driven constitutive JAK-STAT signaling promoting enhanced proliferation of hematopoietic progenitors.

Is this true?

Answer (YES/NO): NO